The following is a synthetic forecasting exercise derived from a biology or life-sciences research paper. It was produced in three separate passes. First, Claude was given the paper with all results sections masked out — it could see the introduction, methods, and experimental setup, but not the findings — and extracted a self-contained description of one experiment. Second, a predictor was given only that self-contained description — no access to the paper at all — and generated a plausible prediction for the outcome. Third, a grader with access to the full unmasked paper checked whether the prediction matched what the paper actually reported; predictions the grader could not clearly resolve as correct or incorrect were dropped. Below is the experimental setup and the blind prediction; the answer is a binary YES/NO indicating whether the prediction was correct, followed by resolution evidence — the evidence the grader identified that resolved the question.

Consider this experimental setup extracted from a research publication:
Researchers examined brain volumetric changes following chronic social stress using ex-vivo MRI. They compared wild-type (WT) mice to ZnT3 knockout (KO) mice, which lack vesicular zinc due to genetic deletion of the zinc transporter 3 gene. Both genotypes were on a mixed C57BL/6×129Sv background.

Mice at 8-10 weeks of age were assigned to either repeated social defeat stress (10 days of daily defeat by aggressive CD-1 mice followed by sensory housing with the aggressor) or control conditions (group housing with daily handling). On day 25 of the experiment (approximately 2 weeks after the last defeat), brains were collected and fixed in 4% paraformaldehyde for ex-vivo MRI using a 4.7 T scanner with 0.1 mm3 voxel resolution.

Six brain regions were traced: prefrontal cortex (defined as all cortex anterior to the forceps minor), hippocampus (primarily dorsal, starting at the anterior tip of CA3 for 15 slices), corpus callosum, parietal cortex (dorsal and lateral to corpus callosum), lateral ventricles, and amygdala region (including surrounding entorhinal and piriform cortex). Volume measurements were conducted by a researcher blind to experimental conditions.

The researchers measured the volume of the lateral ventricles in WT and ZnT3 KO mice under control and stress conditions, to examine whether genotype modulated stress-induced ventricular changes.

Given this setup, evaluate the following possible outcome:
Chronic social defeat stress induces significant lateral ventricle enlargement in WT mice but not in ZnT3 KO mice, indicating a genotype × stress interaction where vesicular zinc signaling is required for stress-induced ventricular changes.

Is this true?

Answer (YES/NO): NO